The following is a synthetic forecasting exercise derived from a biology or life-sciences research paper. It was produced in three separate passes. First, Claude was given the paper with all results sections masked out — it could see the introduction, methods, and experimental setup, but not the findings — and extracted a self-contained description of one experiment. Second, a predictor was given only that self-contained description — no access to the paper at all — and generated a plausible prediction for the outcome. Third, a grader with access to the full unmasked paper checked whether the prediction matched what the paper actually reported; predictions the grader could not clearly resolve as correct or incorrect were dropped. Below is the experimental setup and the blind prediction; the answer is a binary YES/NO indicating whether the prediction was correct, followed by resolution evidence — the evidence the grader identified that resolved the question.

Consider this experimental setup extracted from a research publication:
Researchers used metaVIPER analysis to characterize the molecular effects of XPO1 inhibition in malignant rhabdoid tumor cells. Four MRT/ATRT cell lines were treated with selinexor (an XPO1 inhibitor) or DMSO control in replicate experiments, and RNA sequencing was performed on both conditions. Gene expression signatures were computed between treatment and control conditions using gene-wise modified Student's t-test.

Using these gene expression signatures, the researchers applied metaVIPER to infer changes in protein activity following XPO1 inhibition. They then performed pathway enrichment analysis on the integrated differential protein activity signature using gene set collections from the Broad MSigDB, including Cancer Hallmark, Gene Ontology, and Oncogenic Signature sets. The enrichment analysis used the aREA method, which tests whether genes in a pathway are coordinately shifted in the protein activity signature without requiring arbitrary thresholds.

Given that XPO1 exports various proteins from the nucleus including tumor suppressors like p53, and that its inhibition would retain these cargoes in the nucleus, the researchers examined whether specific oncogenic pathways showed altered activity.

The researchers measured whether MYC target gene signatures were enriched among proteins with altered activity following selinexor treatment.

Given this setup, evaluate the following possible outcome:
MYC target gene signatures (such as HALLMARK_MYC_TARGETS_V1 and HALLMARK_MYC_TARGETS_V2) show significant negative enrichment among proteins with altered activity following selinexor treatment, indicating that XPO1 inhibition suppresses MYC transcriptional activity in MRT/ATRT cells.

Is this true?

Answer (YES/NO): YES